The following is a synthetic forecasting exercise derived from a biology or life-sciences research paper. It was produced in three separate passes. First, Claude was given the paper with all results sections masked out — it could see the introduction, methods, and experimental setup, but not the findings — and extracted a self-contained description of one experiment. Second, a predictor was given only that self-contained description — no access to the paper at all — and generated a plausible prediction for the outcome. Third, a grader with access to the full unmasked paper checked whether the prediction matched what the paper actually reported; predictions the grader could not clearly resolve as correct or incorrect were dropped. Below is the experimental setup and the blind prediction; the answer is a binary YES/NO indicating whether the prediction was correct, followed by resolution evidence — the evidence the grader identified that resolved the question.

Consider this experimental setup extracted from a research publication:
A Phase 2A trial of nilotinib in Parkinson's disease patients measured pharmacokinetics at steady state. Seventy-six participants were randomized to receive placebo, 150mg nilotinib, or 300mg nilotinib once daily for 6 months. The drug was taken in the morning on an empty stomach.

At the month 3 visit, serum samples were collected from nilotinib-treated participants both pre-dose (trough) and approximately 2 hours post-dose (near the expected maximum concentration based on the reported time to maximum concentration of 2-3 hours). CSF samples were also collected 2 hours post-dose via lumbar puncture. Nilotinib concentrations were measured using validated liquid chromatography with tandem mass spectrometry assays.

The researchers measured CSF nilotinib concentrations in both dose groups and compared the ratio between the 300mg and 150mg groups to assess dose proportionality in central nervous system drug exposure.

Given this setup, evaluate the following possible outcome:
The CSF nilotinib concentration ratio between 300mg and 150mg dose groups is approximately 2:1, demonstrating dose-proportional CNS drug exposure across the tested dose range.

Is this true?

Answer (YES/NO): NO